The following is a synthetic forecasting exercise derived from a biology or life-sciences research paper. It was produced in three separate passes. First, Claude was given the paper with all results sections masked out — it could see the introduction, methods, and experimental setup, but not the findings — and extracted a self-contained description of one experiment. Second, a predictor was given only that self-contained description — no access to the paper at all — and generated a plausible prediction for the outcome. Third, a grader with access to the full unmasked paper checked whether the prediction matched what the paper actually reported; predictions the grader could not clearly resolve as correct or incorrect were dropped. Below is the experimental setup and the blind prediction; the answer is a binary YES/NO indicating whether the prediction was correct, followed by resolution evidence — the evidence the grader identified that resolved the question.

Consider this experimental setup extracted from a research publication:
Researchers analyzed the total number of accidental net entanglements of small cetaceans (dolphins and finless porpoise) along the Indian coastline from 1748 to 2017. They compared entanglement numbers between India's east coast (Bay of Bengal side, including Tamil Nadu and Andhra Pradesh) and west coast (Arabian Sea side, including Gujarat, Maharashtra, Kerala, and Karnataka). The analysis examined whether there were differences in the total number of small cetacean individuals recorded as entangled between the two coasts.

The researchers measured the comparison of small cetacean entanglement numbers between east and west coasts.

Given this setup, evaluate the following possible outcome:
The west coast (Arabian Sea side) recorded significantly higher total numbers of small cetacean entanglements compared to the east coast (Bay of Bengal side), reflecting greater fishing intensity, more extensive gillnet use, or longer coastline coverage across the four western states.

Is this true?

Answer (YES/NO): YES